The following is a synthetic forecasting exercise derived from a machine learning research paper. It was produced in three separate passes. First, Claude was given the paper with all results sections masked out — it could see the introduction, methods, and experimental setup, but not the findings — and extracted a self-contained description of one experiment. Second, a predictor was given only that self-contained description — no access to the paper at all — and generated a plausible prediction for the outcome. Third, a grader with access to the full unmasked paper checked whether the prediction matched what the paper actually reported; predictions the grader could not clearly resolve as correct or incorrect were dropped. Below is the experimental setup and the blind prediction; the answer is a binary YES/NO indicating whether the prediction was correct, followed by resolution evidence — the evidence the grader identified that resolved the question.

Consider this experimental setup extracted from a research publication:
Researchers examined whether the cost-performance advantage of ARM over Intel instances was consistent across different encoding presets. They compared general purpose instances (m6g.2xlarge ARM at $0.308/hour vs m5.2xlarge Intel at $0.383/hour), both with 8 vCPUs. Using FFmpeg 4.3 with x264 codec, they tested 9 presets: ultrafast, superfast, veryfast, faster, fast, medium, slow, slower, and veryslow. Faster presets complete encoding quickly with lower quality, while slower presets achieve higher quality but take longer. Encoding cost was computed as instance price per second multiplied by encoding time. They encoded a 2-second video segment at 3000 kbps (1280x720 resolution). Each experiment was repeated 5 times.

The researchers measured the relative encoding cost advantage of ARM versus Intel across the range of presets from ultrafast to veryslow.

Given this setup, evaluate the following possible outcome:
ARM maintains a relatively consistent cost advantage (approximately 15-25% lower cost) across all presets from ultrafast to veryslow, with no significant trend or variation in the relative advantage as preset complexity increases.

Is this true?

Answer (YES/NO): NO